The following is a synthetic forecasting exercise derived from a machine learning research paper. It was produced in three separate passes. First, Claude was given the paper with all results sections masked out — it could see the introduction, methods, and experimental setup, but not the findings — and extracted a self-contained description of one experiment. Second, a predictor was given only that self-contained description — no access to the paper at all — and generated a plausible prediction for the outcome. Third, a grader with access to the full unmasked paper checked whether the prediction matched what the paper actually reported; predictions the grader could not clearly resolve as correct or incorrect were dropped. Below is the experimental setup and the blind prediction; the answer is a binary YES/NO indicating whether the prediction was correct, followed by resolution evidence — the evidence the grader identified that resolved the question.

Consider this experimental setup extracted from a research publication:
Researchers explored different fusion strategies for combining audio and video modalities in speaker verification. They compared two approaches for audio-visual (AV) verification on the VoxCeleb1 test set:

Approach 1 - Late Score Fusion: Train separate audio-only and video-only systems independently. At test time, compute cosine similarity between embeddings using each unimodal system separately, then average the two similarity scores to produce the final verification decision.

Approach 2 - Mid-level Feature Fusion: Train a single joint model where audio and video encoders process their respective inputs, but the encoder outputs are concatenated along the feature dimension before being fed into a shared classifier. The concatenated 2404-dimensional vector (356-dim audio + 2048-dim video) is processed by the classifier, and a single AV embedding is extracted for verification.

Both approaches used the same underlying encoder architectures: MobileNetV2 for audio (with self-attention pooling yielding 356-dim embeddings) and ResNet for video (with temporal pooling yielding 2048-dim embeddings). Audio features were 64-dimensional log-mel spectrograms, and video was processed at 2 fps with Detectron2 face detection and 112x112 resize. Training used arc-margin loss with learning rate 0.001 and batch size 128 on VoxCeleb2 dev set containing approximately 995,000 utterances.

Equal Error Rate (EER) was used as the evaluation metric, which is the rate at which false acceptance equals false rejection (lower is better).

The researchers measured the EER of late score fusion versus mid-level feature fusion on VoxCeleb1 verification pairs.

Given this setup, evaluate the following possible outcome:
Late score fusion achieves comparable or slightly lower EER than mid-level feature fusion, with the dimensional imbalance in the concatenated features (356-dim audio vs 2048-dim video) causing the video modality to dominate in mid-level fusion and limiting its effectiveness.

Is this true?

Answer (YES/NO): NO